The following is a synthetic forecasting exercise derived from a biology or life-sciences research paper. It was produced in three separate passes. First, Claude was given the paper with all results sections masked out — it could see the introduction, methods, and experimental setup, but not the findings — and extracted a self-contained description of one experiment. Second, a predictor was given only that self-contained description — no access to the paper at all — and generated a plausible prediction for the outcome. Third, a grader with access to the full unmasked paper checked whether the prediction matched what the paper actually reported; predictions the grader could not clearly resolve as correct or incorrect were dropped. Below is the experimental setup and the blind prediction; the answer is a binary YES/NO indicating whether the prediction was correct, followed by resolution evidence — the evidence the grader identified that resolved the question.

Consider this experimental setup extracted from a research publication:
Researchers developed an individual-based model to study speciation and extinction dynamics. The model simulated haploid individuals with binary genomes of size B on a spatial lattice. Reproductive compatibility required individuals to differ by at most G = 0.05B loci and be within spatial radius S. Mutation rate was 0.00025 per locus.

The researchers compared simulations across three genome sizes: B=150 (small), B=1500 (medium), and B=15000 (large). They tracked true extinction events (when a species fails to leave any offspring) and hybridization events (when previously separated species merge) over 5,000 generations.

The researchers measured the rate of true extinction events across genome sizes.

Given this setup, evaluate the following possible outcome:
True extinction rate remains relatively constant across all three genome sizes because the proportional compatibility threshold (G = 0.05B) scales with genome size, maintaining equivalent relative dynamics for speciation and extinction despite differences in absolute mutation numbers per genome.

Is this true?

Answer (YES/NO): NO